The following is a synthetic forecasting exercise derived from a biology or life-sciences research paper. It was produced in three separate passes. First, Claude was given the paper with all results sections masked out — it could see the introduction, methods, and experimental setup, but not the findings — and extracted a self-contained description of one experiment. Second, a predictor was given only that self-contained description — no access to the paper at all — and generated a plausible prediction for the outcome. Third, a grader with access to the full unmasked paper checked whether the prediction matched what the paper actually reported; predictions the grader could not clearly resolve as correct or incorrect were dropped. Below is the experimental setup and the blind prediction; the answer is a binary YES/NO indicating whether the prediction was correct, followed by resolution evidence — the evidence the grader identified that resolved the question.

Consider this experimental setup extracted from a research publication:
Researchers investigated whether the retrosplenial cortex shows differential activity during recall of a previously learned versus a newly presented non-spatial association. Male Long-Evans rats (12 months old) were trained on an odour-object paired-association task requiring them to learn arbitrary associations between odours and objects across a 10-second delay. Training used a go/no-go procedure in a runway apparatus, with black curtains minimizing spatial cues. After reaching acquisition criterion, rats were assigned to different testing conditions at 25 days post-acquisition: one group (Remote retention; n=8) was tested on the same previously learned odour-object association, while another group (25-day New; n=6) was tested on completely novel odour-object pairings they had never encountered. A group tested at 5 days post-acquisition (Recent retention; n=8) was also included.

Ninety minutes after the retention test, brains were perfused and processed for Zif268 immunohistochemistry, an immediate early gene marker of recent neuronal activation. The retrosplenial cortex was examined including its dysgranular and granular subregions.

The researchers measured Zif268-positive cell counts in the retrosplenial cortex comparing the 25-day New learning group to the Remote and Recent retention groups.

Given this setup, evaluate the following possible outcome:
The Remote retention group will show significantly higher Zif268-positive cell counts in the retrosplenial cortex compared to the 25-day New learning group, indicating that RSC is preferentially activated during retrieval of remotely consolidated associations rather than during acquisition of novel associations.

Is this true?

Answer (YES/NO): NO